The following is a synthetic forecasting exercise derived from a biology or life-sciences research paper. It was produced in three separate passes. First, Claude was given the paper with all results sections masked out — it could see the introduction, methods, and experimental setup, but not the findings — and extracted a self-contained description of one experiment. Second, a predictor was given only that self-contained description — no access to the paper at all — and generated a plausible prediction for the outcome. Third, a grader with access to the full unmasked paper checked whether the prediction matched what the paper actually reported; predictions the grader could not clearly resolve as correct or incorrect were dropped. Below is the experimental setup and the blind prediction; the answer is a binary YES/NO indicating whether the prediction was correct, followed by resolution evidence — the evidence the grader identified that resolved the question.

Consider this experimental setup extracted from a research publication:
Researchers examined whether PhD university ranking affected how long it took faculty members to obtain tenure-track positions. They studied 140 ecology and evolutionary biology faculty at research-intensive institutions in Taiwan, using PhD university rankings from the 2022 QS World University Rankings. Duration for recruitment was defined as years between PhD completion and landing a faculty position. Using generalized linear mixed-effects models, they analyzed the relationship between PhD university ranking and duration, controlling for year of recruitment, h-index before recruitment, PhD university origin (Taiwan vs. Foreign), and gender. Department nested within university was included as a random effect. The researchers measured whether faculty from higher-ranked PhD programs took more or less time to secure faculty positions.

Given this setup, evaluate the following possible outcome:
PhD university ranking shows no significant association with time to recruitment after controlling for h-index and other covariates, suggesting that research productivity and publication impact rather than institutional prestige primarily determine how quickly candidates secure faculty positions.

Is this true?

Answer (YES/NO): YES